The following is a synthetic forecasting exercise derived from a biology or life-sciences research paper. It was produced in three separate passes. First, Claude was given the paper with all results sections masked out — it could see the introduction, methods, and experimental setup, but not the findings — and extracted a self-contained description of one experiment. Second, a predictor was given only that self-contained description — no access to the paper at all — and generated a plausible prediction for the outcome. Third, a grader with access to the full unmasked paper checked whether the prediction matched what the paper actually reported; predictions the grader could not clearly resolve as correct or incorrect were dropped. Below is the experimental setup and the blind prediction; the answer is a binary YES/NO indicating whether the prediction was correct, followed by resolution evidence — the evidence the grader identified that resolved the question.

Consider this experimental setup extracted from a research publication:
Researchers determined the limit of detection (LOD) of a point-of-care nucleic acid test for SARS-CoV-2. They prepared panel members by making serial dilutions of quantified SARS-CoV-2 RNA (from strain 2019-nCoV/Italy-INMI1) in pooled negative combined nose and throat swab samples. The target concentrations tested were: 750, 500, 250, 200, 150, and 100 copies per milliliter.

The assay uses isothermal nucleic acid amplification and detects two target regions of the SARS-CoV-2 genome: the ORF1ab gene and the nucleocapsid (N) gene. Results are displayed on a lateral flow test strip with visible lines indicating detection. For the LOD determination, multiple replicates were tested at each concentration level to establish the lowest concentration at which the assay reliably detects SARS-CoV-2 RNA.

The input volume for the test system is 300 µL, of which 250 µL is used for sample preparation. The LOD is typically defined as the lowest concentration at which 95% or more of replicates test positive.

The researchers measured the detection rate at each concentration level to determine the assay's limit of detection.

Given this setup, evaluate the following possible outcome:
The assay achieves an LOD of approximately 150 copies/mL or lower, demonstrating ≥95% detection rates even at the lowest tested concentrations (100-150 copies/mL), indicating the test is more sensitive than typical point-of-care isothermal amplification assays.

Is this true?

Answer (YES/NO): NO